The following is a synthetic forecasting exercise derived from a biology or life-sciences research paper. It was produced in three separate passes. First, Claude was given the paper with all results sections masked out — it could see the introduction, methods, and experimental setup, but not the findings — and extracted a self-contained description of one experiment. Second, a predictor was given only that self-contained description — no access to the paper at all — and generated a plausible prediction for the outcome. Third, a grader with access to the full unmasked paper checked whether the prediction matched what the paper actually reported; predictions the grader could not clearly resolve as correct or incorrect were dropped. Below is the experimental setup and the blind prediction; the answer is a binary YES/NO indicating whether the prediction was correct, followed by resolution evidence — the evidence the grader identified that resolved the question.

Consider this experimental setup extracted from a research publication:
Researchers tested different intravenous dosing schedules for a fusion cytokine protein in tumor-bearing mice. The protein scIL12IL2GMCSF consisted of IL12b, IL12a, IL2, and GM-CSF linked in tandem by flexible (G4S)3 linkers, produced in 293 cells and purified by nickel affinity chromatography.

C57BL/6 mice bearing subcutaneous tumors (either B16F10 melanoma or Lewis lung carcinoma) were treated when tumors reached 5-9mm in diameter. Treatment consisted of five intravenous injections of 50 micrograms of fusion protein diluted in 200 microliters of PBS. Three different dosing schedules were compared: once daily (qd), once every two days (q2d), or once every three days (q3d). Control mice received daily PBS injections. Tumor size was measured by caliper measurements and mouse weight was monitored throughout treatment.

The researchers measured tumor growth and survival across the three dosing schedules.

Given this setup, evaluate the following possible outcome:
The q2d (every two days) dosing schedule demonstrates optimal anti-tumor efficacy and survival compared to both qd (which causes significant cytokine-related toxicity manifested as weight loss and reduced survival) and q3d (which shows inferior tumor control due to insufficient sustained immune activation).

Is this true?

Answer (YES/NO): NO